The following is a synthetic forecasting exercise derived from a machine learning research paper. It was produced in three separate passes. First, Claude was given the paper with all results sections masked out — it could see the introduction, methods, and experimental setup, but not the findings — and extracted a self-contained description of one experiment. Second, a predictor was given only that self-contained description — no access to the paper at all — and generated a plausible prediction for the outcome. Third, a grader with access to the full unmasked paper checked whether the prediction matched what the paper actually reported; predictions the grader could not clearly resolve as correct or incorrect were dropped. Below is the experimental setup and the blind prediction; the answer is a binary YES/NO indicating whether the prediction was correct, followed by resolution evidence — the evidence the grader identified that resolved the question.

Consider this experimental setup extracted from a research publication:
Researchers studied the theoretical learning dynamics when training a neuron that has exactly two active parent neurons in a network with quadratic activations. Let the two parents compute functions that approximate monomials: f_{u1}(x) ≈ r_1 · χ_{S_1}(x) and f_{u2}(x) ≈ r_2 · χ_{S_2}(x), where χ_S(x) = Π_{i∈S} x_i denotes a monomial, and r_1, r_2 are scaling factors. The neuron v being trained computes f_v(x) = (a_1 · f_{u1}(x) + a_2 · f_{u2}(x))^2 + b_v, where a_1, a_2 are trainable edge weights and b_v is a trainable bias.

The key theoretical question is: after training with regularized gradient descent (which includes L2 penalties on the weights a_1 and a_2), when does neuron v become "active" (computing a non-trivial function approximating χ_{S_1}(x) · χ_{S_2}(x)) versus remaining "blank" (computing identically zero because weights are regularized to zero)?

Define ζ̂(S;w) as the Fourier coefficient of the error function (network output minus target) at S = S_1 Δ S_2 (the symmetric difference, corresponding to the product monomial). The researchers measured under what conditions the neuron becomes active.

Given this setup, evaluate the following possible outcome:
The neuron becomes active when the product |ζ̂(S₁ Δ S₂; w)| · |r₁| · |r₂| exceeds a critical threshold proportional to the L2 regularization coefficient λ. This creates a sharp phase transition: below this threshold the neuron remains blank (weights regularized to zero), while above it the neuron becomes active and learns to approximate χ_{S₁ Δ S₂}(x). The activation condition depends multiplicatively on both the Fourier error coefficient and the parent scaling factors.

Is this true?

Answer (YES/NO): YES